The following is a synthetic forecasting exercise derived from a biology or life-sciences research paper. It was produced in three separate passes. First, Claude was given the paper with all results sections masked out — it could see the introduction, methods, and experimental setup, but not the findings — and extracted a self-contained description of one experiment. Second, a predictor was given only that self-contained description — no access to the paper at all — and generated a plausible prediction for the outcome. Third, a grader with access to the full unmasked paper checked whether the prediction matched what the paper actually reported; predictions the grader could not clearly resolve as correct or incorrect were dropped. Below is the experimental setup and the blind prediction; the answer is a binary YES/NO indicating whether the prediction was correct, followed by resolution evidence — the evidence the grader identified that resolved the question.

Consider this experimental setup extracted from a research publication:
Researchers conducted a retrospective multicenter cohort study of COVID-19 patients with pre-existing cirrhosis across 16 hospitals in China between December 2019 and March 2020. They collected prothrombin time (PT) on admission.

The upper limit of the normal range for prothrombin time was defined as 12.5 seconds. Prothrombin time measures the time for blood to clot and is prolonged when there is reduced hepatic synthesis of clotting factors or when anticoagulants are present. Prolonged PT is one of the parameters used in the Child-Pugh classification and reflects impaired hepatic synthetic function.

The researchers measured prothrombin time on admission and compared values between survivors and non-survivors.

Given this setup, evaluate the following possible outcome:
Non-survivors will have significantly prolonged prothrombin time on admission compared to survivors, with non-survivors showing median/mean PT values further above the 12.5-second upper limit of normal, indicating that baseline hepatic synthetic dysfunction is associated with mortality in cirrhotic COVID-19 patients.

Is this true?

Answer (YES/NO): NO